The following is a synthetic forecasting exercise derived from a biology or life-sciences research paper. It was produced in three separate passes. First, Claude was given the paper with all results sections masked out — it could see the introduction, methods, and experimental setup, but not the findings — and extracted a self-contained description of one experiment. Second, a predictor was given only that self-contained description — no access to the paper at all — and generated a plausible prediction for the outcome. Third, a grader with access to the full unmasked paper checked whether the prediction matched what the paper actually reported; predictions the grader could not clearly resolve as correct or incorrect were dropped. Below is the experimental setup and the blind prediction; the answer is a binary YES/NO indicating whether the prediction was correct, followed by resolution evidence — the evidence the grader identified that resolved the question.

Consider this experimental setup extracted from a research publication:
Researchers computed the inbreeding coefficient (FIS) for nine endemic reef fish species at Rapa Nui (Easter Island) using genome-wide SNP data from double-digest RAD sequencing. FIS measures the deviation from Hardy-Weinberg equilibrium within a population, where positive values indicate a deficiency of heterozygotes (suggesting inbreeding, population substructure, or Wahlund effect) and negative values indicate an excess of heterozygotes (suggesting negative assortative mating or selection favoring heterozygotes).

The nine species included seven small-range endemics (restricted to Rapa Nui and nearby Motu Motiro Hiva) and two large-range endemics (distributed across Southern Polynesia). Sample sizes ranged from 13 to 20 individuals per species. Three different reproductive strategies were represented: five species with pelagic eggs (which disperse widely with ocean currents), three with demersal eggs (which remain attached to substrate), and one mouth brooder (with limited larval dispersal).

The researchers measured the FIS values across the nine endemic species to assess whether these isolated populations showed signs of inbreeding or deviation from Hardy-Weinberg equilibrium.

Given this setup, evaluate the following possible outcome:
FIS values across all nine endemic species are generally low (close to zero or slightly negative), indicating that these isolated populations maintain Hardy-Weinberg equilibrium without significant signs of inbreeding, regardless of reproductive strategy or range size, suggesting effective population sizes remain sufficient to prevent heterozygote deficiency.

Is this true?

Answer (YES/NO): YES